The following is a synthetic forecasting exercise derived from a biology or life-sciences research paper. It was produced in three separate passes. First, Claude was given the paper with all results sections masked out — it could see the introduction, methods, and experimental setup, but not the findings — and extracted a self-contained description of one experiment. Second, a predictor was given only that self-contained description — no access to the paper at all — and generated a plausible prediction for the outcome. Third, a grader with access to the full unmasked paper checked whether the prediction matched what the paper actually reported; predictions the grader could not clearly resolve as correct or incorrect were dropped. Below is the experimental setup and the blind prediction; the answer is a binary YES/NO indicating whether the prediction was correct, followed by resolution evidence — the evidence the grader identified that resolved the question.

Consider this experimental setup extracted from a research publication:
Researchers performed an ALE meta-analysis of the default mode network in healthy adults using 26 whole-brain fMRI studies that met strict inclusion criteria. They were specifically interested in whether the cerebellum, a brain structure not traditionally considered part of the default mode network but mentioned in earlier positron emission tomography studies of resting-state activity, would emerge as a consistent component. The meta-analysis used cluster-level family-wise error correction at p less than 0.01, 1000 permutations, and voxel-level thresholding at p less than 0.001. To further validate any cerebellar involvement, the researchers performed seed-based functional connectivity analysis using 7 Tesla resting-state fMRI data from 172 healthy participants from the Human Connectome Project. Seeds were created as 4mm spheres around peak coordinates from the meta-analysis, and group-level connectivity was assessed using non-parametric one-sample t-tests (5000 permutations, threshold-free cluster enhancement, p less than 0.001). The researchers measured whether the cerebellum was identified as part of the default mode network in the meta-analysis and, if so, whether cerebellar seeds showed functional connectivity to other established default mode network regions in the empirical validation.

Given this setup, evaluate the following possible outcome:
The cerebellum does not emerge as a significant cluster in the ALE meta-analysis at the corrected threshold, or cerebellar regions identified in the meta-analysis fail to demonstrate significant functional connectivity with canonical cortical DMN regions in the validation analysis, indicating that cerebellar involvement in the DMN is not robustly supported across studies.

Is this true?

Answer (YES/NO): NO